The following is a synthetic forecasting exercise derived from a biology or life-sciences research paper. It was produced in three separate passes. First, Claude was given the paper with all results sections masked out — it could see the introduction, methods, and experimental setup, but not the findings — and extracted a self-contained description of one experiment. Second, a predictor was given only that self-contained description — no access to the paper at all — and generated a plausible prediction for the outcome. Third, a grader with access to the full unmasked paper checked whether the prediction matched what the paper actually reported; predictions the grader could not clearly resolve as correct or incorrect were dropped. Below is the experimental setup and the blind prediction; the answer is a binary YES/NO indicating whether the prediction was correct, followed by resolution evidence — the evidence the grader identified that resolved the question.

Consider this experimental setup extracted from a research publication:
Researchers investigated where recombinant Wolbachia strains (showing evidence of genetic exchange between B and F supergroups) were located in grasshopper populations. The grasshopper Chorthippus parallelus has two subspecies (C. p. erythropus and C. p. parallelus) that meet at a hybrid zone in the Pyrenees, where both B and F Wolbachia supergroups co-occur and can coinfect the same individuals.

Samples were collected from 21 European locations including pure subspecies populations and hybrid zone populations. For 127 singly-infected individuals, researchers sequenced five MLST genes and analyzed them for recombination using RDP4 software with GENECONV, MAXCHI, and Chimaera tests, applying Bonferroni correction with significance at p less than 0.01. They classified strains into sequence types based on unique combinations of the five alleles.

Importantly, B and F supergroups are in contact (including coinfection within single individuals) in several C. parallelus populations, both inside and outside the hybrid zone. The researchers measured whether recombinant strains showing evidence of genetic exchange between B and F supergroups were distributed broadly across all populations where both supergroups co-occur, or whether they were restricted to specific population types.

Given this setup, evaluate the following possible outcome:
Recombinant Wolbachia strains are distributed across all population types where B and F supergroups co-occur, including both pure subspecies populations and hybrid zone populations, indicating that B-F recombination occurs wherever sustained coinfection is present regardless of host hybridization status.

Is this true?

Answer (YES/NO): NO